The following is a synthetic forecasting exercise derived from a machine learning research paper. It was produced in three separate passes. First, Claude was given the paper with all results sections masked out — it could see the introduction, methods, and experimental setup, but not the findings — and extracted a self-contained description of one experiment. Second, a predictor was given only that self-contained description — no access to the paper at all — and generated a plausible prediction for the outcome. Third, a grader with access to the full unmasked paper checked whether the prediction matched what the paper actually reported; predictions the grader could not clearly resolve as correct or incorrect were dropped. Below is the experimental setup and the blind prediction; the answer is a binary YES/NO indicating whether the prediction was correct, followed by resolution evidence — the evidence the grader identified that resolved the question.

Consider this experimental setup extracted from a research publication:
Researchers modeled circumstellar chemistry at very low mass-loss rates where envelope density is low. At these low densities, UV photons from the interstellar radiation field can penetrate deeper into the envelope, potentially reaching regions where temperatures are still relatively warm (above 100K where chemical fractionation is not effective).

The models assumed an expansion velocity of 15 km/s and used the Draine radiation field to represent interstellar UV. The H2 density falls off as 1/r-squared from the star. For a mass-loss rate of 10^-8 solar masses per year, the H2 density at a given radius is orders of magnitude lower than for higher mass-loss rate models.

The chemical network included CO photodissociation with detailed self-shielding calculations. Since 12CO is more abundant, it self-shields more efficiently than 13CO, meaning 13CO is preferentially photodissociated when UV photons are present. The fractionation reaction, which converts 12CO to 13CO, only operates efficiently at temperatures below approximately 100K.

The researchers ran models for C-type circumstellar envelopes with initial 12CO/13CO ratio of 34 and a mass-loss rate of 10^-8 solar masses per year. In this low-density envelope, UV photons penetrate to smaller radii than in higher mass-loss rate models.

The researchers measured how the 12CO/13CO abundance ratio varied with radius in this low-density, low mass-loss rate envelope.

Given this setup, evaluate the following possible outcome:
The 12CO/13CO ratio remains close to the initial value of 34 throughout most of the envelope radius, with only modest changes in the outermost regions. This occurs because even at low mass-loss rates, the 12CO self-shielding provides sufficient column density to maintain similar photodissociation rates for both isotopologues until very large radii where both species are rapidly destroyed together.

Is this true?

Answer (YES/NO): NO